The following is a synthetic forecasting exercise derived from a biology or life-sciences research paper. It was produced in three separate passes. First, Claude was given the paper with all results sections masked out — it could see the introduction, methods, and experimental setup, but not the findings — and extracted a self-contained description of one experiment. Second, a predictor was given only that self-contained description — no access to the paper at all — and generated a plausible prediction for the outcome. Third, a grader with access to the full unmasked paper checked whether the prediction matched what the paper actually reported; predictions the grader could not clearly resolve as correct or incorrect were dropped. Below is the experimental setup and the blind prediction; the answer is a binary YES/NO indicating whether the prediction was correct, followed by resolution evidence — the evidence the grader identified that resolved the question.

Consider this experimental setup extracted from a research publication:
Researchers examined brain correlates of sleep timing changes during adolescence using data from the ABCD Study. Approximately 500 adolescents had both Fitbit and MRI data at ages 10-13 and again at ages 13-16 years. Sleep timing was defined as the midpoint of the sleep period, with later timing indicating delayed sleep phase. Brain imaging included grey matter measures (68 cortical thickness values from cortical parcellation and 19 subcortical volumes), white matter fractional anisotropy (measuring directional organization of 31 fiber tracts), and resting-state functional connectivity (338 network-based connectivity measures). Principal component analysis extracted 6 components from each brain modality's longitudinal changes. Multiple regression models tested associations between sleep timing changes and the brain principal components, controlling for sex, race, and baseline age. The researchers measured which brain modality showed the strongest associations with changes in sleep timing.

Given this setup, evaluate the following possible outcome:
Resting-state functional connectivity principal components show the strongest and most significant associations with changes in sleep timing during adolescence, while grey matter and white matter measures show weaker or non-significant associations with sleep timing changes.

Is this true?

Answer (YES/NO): NO